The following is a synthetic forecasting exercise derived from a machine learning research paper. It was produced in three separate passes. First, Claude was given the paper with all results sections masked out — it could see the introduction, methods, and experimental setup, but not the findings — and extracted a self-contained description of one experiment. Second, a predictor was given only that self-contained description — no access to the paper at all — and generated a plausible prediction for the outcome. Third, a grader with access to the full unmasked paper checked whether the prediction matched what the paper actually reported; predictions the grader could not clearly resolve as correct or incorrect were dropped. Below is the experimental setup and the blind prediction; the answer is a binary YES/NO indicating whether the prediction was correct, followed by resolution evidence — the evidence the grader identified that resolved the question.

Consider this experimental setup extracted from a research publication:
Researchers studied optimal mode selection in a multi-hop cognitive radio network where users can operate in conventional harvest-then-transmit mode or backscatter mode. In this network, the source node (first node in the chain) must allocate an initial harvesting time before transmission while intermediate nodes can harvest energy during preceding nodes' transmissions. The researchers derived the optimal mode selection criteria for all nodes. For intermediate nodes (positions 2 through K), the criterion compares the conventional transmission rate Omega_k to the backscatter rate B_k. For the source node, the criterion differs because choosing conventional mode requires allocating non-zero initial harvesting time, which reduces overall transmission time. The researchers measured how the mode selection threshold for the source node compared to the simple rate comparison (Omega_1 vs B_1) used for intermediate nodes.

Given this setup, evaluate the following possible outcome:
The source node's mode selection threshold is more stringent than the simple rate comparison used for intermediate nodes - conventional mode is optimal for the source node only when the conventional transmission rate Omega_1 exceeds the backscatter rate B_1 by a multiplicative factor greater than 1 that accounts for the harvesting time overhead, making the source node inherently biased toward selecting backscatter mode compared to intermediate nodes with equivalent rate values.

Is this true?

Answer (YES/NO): YES